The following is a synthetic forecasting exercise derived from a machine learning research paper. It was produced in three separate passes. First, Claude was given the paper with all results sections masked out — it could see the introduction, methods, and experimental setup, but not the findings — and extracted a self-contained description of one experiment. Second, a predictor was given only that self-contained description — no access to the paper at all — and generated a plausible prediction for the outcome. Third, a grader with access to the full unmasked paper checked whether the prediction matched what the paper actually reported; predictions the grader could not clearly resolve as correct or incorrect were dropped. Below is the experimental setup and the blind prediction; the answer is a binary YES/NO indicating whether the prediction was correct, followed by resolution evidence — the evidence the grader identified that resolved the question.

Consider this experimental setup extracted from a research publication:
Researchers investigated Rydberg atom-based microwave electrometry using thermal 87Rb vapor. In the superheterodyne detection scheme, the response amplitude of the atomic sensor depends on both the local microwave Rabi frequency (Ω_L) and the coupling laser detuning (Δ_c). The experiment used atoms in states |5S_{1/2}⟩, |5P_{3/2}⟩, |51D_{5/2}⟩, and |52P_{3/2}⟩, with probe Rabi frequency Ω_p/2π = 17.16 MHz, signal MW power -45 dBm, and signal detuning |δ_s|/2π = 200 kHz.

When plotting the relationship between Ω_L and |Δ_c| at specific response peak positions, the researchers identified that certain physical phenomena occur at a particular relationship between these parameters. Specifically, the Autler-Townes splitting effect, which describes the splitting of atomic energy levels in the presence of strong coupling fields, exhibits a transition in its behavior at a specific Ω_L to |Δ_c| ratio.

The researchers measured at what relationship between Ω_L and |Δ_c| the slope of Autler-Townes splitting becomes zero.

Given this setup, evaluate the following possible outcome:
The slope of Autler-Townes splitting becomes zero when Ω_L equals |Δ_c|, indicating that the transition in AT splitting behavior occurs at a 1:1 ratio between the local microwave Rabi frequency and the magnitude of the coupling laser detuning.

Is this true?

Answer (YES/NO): NO